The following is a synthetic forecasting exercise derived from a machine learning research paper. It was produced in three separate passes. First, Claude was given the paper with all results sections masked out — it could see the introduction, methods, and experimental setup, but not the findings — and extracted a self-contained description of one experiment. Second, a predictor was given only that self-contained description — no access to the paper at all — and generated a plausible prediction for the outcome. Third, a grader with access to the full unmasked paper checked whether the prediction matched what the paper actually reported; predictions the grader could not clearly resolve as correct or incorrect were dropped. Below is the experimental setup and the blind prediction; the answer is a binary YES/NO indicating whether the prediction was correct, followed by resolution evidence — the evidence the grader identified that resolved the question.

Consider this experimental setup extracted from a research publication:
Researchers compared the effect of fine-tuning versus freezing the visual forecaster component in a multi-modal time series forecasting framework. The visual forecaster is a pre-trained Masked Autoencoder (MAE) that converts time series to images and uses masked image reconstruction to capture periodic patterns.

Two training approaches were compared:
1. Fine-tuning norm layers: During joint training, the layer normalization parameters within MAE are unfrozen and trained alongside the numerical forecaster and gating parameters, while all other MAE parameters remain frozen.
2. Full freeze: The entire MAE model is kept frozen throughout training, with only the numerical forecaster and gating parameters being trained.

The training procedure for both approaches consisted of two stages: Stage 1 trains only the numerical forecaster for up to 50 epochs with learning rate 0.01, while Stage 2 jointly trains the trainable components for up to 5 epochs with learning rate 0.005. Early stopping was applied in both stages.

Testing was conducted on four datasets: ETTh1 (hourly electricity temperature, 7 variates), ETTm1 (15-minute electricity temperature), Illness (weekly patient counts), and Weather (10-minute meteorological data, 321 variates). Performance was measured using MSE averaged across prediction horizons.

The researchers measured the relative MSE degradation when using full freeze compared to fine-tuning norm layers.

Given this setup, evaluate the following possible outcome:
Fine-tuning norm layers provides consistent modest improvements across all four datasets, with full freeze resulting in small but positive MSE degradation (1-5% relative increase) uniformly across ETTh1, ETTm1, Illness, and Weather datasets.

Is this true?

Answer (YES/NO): NO